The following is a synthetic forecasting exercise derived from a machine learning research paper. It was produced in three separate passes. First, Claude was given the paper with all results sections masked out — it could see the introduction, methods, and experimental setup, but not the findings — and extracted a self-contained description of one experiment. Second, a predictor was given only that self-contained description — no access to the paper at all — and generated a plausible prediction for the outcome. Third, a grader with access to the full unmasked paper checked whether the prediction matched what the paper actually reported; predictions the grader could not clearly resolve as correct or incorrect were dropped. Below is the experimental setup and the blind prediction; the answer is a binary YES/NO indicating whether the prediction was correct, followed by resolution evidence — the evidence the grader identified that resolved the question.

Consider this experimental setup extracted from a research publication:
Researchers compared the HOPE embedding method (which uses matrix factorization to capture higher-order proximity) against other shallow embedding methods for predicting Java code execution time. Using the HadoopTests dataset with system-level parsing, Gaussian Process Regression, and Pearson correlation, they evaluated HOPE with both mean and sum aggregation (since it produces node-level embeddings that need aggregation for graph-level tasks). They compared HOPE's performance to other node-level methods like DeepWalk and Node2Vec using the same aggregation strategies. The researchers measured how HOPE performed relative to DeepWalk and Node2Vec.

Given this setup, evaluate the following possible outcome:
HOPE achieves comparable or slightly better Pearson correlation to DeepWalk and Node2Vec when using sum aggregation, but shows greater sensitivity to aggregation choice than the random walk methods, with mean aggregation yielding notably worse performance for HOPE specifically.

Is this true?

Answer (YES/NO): NO